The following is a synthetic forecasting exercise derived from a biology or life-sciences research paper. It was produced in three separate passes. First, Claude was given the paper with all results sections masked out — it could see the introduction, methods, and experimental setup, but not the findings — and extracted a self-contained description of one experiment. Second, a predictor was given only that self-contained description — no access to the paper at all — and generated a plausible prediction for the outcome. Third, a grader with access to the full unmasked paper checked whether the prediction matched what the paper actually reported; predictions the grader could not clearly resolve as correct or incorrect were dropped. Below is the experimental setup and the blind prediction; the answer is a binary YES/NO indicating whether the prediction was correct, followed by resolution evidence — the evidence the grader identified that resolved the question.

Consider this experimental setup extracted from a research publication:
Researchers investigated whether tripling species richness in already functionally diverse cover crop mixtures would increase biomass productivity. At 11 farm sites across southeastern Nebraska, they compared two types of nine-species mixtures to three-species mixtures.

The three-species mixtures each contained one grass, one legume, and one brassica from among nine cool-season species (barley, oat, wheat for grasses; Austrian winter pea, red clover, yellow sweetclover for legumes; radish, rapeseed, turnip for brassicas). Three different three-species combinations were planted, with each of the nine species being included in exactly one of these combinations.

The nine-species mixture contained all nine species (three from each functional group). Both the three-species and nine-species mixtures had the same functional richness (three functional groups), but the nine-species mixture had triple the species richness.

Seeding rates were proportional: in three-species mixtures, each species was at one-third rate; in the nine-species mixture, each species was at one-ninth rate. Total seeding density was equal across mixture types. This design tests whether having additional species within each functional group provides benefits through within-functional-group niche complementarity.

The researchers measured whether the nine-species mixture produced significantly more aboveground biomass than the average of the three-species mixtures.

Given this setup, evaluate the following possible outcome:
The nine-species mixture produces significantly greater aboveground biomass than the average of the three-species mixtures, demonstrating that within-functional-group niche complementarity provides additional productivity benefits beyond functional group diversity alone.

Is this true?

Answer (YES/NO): NO